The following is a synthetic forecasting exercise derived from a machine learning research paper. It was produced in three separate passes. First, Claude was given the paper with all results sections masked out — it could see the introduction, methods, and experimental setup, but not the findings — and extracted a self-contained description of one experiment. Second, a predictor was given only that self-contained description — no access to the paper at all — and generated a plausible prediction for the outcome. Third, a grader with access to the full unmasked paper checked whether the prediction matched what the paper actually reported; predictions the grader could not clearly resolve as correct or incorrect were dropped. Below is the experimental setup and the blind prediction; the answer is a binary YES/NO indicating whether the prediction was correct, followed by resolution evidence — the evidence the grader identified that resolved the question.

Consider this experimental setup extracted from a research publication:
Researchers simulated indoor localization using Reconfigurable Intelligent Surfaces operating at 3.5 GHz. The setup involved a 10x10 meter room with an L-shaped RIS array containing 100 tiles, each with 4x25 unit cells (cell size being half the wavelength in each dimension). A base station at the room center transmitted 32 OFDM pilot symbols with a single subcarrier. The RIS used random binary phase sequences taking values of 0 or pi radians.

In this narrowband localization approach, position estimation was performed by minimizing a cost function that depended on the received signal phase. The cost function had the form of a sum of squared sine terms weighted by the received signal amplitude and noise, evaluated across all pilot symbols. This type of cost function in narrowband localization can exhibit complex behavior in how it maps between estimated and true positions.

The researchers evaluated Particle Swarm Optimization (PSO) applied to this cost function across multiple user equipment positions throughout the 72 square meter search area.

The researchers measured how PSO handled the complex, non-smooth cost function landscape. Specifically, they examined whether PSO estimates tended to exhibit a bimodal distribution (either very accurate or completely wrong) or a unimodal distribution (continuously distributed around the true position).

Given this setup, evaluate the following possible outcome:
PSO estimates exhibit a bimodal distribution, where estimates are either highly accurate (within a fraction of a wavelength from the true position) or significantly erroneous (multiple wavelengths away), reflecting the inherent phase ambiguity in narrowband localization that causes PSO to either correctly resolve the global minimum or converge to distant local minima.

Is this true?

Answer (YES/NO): YES